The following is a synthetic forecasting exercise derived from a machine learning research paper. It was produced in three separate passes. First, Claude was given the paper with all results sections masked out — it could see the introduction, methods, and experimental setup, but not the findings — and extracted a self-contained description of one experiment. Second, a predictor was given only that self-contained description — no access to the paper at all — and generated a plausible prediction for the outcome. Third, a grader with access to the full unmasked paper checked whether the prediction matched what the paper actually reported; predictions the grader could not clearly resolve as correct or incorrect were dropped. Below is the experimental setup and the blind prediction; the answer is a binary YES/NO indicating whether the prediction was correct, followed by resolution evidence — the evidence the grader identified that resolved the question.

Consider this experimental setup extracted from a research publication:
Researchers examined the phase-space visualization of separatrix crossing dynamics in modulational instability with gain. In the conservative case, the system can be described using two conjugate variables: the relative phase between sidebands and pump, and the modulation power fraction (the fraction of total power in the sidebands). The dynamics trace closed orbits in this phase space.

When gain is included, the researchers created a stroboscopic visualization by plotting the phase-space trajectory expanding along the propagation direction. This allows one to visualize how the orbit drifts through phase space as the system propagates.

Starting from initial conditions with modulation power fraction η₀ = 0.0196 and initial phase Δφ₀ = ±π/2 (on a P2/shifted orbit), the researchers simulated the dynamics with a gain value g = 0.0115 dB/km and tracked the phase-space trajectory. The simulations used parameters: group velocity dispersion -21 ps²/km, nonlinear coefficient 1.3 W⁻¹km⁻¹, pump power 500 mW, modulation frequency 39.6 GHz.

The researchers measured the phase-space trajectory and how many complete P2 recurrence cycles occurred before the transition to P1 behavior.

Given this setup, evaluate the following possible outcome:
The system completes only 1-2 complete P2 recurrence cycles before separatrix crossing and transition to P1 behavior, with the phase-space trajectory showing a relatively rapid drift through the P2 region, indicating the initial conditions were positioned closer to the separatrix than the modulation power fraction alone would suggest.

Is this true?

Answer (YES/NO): NO